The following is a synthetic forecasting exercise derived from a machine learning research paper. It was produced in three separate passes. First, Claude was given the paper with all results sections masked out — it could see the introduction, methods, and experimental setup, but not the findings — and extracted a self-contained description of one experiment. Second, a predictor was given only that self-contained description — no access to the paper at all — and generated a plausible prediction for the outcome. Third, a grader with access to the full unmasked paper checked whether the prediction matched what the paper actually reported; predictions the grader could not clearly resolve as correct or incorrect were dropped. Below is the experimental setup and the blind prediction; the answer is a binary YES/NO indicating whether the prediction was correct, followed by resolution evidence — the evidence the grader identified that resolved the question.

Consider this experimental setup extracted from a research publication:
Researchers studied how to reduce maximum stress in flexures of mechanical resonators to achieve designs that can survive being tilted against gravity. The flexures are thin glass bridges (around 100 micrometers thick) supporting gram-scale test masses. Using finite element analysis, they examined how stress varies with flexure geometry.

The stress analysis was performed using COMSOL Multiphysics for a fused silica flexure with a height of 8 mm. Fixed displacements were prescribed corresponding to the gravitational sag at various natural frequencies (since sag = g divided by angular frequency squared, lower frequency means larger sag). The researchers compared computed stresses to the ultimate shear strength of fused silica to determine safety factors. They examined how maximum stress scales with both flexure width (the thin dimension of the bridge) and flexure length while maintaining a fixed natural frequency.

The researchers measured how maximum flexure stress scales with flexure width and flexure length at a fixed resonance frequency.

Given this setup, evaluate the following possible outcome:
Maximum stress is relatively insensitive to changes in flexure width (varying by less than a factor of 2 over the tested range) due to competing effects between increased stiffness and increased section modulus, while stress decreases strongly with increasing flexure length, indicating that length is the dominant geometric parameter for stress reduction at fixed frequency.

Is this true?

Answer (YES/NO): NO